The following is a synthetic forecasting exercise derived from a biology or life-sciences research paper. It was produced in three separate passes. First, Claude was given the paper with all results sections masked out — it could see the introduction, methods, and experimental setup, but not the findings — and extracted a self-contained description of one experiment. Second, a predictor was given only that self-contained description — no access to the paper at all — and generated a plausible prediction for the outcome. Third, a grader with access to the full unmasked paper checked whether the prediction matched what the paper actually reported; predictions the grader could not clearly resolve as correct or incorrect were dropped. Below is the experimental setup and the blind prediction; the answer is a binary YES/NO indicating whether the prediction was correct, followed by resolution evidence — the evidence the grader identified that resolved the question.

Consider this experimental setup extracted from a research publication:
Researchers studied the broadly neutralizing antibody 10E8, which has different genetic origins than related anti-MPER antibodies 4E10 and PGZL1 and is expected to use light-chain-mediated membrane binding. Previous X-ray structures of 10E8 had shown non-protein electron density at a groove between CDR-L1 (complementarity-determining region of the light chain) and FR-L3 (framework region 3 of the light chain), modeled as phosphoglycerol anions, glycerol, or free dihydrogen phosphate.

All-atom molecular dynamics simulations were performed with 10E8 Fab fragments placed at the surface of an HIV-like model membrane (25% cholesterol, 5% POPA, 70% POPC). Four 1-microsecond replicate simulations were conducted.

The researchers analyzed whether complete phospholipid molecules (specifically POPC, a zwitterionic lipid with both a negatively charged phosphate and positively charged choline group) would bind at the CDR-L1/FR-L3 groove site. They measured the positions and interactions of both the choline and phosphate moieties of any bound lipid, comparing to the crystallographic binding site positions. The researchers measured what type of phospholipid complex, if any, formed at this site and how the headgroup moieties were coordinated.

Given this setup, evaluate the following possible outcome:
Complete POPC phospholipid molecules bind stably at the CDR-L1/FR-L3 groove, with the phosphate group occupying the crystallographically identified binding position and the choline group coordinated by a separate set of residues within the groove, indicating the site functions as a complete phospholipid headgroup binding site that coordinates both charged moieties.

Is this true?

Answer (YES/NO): NO